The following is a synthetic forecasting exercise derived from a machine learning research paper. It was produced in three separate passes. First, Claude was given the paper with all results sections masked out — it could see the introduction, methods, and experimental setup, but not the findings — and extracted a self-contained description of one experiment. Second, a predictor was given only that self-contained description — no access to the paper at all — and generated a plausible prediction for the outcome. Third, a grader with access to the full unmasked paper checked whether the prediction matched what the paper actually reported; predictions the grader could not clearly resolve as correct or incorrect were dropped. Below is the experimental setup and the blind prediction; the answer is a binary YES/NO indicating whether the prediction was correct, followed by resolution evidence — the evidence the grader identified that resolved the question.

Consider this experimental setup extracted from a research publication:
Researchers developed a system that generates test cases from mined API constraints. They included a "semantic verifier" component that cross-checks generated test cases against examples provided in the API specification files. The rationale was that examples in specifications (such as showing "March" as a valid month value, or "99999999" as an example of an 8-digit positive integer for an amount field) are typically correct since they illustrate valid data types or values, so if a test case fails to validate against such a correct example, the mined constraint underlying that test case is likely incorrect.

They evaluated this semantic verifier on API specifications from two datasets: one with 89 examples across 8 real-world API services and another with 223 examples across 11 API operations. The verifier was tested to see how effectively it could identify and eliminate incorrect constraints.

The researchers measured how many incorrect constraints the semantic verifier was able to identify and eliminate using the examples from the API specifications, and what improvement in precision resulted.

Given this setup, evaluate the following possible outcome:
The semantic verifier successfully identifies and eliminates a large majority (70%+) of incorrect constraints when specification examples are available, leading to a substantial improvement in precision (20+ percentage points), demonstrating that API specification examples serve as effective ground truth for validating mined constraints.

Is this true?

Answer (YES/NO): NO